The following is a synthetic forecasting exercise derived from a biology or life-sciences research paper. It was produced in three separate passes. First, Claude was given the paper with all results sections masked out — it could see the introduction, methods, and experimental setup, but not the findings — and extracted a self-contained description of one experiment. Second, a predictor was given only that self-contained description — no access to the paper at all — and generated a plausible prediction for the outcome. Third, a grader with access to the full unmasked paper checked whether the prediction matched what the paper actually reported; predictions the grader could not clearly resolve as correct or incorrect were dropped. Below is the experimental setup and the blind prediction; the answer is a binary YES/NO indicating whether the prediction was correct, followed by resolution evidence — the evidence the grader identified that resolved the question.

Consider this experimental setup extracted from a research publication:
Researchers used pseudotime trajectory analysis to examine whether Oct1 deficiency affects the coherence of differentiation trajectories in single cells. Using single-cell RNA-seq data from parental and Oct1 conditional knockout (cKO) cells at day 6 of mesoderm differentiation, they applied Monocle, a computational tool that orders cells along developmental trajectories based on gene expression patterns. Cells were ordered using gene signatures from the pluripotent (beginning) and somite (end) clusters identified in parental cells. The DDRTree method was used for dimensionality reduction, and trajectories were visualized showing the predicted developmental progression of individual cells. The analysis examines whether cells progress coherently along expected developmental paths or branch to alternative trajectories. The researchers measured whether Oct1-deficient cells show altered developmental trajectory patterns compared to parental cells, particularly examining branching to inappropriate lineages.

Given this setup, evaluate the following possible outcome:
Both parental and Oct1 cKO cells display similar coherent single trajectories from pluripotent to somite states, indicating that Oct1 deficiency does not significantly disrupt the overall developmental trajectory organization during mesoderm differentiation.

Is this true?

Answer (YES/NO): NO